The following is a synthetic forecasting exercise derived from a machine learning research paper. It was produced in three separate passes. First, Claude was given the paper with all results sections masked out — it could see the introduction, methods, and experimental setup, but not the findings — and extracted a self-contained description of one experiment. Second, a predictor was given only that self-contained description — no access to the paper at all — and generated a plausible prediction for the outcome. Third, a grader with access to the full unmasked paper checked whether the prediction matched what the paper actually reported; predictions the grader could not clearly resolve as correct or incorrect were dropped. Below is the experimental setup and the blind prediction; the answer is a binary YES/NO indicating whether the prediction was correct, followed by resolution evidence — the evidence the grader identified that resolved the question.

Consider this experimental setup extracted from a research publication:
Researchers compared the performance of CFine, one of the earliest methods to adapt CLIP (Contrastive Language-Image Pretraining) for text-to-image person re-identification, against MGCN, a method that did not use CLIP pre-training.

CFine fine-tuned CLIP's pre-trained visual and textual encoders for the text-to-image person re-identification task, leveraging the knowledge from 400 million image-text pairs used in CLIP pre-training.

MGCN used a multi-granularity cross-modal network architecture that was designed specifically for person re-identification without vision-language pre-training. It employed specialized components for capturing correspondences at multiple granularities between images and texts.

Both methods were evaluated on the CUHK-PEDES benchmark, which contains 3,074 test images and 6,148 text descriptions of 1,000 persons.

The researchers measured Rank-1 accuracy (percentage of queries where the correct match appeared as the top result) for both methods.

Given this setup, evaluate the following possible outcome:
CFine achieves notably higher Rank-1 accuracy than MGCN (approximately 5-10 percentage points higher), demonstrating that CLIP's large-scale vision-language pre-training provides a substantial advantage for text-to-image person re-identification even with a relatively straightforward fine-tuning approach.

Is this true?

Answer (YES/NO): NO